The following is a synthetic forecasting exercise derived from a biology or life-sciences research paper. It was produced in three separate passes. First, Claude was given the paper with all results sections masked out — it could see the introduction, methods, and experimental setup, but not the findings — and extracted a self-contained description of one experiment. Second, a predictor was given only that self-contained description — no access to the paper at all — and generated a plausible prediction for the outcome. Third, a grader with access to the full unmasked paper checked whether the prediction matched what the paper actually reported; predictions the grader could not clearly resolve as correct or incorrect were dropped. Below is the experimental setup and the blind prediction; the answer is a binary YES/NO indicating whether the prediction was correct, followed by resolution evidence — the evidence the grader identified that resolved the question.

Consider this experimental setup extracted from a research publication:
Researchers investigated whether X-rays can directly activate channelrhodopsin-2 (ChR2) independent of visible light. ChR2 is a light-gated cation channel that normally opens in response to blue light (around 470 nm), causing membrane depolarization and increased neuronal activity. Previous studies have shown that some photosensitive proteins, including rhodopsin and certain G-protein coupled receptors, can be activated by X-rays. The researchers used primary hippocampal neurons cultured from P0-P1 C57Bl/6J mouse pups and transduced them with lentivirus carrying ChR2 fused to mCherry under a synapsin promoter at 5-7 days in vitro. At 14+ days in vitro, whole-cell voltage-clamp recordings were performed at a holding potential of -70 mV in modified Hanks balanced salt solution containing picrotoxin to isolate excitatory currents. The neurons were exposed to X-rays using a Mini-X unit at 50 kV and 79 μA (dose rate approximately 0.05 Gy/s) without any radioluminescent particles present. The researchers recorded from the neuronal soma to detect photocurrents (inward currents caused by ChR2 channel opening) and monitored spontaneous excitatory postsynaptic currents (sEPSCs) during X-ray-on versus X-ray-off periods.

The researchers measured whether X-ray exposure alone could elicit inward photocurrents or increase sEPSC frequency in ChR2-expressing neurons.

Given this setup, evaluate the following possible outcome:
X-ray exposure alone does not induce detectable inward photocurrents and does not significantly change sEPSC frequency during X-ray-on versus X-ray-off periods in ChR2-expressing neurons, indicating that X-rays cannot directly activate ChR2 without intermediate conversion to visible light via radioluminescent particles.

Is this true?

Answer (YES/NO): NO